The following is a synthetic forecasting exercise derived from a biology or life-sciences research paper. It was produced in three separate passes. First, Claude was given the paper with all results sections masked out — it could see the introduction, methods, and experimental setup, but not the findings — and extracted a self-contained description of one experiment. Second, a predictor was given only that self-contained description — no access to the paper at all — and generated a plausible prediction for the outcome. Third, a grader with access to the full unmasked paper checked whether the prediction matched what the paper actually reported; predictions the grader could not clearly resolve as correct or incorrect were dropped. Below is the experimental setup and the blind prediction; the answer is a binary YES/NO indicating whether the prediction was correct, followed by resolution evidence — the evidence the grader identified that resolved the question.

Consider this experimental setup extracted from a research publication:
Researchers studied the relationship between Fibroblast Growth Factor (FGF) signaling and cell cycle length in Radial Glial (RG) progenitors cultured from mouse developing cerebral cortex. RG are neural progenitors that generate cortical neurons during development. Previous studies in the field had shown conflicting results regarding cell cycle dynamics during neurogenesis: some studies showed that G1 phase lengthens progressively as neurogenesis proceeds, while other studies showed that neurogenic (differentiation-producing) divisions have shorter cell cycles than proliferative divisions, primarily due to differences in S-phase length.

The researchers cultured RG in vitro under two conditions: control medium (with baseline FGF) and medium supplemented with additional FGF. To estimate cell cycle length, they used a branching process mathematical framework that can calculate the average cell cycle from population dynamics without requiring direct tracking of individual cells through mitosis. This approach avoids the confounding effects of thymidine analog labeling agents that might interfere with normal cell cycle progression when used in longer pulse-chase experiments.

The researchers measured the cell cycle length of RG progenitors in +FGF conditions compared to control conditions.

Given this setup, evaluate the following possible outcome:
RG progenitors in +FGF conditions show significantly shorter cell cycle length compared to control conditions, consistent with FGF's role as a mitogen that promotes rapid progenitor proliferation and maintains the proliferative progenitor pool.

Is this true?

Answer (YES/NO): YES